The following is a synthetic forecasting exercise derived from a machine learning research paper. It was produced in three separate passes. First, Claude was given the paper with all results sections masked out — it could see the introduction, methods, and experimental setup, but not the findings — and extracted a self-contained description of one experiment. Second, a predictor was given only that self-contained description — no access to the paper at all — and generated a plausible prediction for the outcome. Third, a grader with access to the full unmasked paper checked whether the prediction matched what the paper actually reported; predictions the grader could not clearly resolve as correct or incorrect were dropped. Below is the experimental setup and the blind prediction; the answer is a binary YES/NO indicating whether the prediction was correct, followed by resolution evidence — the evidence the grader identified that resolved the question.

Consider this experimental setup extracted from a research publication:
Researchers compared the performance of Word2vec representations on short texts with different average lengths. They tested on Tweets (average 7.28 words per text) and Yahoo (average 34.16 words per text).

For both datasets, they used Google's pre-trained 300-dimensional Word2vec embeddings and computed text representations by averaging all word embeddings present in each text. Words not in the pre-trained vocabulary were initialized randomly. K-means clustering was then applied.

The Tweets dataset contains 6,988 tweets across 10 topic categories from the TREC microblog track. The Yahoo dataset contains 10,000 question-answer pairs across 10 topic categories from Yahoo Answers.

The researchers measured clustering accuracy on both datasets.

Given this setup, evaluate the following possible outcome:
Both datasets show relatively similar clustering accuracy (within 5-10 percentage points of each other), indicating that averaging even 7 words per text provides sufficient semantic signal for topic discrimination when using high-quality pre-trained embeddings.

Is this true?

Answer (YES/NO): NO